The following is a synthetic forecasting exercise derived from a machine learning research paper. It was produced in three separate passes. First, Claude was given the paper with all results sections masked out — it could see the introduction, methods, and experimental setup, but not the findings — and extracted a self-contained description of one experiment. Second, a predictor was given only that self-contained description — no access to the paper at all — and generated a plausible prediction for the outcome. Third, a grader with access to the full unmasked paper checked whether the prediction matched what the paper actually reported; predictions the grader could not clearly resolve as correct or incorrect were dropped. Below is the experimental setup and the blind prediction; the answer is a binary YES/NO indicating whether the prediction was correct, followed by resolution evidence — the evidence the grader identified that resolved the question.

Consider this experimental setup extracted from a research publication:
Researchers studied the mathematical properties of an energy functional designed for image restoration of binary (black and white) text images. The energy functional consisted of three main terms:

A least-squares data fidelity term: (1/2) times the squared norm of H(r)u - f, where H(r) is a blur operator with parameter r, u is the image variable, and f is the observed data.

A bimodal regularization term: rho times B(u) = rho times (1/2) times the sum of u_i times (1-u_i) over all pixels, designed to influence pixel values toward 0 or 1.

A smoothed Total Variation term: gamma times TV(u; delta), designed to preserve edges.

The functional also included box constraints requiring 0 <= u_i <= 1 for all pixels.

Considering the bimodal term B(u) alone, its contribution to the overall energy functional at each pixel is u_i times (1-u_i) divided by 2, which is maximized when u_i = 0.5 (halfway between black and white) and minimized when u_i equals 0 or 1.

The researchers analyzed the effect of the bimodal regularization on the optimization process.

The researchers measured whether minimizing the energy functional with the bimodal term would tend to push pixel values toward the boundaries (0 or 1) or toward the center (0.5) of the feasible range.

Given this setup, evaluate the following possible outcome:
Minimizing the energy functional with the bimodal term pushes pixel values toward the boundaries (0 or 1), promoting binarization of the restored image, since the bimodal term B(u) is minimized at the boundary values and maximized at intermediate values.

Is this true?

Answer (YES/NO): YES